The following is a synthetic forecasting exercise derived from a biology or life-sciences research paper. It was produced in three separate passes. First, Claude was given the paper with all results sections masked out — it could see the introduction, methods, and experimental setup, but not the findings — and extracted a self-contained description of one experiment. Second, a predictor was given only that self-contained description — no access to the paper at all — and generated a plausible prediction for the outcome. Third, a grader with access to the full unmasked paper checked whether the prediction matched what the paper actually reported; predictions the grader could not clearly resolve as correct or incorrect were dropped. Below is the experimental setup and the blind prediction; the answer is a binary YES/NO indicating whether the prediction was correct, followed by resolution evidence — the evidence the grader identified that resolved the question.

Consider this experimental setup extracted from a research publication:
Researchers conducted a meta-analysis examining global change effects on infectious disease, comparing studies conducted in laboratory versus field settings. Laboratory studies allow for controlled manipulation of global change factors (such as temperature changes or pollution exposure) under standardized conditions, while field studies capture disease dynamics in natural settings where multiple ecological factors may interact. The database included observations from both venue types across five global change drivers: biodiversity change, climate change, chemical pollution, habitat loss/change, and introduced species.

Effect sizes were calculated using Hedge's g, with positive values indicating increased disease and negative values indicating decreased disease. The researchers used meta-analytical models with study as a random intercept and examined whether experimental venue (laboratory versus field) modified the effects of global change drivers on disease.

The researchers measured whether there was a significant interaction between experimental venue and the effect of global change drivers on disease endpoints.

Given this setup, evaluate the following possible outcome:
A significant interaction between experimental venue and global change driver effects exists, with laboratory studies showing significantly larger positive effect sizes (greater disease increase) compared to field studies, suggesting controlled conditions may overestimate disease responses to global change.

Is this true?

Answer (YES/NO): YES